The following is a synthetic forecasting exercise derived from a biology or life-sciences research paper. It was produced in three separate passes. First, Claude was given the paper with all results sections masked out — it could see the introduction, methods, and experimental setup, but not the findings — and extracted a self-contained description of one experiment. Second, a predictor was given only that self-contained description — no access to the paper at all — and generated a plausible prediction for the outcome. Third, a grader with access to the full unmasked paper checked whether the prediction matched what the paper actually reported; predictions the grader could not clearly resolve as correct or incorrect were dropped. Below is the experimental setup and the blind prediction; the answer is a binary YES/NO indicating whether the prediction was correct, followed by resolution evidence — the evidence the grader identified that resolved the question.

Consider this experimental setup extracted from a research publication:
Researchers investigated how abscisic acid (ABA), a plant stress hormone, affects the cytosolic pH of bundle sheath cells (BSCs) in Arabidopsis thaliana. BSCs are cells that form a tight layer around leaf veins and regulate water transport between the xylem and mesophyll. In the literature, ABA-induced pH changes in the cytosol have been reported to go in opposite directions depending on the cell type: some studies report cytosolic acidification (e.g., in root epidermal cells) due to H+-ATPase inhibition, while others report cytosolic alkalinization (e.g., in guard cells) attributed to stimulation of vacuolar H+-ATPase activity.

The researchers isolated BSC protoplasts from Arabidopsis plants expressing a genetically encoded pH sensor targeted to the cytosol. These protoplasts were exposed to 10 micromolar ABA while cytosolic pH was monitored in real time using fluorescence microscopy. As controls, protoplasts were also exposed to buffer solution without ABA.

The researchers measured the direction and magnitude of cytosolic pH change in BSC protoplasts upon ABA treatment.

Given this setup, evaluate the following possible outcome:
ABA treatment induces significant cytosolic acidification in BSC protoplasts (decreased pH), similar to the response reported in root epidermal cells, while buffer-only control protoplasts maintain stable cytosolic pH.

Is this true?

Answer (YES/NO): NO